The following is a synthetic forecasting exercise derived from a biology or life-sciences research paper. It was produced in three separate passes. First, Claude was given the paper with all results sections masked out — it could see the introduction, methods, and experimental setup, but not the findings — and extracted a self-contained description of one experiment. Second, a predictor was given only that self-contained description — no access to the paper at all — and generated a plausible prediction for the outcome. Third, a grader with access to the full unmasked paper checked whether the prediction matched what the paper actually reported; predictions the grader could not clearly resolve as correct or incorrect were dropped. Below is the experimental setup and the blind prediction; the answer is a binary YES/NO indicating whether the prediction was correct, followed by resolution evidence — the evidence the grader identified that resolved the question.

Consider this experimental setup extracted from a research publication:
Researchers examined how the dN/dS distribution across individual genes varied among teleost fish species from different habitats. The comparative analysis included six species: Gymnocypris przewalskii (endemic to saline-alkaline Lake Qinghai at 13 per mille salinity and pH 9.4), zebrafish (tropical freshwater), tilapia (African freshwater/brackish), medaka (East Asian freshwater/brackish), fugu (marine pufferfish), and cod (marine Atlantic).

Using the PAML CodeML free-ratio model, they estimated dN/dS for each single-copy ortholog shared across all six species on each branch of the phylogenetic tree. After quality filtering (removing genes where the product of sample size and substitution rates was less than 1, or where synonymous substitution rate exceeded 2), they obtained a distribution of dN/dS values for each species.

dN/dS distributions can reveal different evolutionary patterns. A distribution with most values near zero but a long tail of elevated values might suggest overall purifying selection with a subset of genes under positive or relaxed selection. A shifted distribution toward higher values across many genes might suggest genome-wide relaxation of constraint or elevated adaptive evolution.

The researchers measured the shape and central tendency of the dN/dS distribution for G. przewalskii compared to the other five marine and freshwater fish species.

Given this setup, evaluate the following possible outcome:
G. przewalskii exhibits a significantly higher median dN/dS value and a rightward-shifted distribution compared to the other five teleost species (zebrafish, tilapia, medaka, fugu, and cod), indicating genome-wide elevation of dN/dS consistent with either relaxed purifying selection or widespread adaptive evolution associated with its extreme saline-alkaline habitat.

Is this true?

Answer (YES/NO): YES